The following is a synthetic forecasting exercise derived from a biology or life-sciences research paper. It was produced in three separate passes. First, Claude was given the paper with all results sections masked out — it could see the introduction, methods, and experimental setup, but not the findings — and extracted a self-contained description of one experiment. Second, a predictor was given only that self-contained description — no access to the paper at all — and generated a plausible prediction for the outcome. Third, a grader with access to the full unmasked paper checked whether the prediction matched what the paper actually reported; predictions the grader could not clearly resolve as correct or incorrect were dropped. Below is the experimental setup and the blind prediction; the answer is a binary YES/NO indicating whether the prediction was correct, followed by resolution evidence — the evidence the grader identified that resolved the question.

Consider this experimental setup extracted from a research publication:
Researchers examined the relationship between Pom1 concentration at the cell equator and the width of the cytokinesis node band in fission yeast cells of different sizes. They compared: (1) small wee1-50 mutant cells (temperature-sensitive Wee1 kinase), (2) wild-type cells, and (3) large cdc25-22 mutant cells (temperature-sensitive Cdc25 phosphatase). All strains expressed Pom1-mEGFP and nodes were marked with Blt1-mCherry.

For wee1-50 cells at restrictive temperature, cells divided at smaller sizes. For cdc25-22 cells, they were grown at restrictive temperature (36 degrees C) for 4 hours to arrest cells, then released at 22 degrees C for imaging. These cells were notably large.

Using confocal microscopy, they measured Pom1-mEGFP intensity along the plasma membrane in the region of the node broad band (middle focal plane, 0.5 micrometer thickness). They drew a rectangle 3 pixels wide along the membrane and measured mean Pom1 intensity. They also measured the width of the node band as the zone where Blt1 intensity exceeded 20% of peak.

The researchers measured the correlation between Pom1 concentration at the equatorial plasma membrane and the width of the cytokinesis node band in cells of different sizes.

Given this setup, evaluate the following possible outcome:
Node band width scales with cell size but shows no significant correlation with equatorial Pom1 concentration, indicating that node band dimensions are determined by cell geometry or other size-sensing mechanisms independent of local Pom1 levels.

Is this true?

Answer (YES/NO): YES